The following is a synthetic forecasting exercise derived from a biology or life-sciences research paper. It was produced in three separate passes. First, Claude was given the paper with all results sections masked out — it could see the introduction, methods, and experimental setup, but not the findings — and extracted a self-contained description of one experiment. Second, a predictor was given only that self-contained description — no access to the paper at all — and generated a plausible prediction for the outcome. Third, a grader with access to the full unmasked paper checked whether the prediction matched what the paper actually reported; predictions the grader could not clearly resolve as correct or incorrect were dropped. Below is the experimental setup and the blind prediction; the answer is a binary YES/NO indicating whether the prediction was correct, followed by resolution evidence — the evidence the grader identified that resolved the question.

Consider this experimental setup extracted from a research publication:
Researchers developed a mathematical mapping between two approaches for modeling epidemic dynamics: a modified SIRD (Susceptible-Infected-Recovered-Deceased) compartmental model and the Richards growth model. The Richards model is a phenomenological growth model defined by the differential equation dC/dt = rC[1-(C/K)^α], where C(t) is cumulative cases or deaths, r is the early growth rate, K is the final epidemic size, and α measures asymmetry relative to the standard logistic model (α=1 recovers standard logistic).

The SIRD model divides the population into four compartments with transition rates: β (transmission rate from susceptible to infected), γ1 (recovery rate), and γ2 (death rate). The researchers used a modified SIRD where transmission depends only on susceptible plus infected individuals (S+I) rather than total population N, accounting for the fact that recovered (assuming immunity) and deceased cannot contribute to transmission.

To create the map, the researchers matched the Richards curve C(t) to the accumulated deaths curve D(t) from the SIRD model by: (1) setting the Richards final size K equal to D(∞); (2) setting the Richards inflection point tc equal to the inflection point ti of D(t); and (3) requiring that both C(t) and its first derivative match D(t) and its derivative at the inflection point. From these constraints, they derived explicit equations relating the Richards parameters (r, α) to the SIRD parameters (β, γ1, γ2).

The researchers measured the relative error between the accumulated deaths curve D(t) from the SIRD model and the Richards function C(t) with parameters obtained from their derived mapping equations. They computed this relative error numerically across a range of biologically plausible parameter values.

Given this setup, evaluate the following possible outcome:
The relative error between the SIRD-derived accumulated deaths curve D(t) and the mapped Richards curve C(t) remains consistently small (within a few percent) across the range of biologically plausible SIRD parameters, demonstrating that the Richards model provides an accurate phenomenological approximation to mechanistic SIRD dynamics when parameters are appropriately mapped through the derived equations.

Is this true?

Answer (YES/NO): NO